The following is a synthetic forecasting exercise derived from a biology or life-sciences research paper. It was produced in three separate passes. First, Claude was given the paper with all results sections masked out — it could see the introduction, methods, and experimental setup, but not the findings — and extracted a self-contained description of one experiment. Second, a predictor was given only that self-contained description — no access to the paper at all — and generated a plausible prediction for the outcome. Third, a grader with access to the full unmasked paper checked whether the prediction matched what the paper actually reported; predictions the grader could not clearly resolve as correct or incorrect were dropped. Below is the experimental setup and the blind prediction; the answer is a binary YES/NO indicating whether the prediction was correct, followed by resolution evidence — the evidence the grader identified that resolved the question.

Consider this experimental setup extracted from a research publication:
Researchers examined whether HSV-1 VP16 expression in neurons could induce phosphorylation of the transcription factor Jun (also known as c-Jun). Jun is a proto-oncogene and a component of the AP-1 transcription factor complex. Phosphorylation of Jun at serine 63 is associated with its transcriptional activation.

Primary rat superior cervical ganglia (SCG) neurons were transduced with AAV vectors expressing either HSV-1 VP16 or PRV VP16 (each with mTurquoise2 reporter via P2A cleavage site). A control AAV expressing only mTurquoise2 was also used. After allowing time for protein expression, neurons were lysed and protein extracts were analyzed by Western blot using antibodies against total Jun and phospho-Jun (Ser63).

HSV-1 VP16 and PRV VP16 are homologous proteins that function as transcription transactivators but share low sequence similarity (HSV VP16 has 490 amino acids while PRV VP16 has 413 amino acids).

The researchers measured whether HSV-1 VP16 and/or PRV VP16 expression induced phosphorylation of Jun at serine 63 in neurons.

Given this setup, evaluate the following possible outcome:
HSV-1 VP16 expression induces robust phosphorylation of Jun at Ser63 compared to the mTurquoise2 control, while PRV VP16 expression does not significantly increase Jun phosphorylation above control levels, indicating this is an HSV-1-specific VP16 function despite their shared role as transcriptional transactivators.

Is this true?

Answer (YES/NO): YES